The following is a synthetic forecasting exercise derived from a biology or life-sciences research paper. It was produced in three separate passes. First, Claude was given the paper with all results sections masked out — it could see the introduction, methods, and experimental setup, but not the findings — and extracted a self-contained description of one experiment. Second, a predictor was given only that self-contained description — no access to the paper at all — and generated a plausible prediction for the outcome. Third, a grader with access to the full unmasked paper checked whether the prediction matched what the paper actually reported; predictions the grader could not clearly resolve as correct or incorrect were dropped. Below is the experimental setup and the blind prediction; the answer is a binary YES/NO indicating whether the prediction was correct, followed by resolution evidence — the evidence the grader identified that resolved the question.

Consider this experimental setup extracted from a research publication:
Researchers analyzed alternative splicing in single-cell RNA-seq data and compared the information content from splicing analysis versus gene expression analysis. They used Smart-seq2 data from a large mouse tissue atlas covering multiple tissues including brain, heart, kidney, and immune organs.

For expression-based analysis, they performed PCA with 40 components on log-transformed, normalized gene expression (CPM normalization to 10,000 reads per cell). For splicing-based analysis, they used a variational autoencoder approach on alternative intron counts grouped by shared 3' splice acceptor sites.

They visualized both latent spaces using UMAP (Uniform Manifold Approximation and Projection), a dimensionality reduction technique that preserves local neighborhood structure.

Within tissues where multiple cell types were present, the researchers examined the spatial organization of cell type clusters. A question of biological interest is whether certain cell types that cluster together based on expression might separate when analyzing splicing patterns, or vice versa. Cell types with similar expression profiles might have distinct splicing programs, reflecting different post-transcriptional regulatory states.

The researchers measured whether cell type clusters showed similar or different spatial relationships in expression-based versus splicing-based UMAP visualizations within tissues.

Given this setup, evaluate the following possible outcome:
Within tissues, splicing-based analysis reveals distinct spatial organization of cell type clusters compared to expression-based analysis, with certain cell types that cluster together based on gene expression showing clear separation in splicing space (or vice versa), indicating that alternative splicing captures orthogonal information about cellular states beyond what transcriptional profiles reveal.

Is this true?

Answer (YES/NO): NO